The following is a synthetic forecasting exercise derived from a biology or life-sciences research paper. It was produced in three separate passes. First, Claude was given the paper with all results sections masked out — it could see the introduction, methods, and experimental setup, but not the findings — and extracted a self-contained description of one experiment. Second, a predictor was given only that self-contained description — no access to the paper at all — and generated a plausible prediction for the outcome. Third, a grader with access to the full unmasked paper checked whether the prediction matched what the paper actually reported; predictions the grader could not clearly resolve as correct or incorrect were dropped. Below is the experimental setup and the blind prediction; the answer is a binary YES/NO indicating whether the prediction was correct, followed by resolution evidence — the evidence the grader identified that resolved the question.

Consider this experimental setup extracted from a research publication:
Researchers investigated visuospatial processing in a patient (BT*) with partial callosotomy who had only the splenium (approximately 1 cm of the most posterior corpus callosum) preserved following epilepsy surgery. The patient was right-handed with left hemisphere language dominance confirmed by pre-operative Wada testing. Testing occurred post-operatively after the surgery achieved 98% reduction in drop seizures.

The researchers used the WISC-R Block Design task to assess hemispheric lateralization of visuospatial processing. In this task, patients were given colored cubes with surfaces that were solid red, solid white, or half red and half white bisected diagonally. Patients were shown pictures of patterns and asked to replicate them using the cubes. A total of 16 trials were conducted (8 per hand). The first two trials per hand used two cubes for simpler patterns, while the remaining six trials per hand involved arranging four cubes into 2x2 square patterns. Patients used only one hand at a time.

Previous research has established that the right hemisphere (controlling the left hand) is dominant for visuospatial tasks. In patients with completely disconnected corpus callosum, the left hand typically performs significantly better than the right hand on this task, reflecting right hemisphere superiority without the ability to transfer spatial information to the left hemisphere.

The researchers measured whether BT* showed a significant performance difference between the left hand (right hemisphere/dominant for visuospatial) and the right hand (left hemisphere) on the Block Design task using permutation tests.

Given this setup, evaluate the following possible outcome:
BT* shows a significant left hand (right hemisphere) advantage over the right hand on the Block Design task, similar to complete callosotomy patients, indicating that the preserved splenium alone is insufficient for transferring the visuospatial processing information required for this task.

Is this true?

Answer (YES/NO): NO